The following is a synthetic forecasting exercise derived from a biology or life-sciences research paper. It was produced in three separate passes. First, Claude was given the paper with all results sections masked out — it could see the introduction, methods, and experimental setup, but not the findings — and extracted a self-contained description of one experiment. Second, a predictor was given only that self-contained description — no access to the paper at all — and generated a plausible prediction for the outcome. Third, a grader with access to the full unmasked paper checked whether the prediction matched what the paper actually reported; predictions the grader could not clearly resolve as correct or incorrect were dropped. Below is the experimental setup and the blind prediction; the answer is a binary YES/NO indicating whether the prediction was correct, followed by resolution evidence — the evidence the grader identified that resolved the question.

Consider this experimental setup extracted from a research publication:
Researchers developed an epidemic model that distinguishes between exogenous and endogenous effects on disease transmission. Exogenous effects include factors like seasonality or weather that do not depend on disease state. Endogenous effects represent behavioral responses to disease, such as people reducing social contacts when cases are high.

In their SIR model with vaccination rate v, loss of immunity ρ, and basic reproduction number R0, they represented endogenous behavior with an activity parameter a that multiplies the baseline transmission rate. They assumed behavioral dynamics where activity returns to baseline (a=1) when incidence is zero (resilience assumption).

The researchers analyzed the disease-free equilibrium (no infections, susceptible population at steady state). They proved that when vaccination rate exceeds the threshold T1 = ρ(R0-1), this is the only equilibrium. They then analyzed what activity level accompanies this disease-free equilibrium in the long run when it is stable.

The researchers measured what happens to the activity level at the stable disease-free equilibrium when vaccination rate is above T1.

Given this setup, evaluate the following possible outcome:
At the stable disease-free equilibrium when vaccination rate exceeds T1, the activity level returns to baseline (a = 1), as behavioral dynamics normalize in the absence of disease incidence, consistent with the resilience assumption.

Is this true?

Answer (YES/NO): YES